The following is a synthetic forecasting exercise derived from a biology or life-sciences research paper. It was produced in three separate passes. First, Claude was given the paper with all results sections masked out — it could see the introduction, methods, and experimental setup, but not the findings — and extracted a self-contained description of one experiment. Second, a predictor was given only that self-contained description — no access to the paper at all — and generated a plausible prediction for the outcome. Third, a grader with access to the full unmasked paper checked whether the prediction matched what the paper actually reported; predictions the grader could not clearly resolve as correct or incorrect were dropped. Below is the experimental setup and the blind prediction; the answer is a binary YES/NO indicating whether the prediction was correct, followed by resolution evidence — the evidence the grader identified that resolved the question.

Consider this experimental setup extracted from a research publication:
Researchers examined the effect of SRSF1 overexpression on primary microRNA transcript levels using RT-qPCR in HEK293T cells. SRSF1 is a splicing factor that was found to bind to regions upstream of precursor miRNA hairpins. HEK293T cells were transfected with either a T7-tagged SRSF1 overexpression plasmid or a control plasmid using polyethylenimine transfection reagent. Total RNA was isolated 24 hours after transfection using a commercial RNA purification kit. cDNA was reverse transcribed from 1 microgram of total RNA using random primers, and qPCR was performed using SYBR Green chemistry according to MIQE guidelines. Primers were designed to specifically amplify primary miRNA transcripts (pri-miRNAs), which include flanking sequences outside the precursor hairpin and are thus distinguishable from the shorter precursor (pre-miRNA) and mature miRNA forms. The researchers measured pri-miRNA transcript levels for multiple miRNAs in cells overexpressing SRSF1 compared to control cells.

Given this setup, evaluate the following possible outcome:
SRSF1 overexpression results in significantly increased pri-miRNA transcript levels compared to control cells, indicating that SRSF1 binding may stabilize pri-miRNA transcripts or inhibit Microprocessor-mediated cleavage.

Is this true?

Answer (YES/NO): NO